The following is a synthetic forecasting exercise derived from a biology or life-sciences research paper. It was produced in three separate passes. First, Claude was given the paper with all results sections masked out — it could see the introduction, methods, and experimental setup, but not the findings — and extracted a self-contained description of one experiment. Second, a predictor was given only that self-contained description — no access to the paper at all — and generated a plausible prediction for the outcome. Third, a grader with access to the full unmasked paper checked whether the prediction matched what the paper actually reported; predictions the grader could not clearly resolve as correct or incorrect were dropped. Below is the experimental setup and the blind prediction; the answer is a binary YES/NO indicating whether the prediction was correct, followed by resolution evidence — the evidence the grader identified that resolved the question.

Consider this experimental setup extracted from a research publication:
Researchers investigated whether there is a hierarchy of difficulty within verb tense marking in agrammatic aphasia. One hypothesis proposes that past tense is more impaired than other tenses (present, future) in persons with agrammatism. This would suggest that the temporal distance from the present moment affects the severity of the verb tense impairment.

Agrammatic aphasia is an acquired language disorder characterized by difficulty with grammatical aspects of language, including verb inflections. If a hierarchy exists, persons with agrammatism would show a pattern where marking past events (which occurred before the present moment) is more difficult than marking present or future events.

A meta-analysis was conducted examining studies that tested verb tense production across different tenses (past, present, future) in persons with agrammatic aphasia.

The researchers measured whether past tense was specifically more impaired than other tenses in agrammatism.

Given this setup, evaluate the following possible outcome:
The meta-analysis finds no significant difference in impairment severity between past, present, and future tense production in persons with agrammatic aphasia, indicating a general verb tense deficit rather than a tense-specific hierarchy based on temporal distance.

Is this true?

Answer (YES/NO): YES